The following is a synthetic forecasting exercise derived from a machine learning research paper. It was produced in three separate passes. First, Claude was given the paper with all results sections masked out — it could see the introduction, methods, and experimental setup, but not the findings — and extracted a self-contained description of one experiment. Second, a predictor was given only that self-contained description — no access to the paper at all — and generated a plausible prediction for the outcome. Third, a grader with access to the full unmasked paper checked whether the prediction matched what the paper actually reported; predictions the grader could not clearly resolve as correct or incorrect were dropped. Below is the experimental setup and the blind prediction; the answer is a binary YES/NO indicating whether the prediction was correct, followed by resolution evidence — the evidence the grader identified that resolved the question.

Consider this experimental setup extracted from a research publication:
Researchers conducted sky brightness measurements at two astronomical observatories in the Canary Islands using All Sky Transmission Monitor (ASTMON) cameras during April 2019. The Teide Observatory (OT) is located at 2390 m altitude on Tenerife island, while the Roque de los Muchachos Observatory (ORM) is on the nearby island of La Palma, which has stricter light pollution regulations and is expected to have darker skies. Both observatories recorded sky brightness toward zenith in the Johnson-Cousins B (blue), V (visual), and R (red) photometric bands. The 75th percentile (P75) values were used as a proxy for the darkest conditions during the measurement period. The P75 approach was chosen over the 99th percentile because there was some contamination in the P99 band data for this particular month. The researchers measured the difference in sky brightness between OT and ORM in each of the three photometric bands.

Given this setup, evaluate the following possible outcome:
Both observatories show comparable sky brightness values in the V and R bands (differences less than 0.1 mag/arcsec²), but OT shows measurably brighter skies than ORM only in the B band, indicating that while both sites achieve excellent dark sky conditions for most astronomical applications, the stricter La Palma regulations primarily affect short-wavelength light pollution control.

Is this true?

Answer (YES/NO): NO